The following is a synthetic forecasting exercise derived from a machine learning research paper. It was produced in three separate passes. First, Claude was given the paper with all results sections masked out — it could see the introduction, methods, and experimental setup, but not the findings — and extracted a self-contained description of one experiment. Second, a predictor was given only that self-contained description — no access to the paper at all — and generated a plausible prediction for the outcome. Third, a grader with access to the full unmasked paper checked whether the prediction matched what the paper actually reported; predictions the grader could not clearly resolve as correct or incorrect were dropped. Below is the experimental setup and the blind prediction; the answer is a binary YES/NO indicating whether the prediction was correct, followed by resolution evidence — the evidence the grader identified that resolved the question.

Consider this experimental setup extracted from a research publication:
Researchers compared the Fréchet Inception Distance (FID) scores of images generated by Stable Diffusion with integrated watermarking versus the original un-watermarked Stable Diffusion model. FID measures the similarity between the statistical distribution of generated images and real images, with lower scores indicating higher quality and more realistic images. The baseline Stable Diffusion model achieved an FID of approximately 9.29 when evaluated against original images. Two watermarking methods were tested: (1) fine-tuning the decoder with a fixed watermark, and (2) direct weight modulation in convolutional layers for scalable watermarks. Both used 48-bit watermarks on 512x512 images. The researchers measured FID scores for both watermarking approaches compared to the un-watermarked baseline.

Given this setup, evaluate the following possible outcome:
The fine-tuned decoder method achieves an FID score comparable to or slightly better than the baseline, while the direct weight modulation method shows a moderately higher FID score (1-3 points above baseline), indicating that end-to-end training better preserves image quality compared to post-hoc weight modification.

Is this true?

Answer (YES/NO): NO